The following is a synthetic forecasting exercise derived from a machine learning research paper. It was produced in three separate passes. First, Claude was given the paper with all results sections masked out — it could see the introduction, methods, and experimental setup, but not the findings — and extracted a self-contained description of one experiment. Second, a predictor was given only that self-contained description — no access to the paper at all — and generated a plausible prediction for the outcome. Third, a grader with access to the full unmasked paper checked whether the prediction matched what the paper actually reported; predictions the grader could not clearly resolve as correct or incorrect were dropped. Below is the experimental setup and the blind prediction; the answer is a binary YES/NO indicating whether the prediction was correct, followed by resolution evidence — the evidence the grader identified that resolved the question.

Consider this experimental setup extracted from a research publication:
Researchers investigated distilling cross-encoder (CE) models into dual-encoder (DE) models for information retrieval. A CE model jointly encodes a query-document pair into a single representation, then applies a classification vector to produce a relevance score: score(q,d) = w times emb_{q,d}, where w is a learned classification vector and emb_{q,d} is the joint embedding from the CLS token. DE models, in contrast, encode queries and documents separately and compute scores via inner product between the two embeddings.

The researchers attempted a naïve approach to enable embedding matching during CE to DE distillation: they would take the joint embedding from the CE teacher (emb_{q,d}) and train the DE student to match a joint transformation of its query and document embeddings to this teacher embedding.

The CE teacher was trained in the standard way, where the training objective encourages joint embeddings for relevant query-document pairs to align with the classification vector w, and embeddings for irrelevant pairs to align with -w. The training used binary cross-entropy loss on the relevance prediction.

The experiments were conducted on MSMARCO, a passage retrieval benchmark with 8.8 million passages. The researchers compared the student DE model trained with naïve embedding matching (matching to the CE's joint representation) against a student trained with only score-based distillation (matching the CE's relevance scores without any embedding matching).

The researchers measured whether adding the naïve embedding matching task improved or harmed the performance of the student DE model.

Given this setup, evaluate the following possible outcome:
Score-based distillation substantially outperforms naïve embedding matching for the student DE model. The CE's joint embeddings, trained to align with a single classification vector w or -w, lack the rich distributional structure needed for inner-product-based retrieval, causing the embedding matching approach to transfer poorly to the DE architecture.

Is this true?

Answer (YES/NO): YES